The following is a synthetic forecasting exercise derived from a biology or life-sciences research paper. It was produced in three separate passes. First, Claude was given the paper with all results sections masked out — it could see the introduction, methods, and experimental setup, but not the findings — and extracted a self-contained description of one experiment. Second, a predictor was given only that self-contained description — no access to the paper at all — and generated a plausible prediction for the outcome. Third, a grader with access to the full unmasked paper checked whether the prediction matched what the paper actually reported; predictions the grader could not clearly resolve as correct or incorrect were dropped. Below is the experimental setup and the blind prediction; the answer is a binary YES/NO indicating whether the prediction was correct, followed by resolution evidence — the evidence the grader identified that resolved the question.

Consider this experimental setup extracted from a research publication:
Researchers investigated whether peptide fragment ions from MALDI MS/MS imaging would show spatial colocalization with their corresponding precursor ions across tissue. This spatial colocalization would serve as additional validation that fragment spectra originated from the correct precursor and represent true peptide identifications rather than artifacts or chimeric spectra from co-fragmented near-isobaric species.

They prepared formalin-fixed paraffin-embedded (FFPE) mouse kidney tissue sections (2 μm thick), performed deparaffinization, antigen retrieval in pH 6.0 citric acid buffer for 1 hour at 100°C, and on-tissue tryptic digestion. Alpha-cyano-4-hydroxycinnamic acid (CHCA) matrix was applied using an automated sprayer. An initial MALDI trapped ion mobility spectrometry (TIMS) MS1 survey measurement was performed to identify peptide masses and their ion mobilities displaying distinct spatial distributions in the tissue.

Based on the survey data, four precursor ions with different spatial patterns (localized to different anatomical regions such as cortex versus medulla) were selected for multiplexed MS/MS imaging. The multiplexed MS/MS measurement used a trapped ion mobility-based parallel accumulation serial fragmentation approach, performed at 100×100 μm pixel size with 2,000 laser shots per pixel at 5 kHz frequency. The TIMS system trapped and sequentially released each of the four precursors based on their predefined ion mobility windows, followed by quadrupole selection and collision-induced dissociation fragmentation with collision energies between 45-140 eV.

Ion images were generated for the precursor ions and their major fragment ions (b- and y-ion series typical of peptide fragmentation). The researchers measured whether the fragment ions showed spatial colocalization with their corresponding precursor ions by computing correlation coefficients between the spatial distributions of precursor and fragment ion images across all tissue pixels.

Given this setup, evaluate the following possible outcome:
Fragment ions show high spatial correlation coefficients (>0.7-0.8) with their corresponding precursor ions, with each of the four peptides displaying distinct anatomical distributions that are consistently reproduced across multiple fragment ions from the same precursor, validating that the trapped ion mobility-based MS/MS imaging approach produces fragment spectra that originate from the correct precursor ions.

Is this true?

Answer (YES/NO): NO